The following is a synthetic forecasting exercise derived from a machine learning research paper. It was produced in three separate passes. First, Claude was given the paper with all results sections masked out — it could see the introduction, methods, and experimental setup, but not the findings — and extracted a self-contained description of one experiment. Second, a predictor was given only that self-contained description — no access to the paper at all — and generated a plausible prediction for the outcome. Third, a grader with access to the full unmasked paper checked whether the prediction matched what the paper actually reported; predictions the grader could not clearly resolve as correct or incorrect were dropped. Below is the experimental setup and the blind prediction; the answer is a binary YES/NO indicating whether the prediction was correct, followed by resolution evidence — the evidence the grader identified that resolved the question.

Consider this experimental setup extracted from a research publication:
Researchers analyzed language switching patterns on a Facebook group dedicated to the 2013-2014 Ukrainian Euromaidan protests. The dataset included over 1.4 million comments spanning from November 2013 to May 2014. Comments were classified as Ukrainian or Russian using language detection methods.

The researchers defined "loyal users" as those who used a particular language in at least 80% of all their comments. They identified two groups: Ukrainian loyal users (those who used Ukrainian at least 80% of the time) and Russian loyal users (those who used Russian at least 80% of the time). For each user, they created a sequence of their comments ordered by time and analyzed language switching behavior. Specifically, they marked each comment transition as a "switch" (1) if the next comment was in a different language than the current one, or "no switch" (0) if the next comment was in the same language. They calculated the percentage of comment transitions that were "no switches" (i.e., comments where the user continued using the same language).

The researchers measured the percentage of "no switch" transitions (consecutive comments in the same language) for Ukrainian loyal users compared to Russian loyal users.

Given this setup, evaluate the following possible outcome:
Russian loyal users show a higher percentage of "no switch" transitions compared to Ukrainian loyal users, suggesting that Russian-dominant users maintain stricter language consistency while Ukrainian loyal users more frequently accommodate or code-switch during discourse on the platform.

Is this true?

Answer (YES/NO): YES